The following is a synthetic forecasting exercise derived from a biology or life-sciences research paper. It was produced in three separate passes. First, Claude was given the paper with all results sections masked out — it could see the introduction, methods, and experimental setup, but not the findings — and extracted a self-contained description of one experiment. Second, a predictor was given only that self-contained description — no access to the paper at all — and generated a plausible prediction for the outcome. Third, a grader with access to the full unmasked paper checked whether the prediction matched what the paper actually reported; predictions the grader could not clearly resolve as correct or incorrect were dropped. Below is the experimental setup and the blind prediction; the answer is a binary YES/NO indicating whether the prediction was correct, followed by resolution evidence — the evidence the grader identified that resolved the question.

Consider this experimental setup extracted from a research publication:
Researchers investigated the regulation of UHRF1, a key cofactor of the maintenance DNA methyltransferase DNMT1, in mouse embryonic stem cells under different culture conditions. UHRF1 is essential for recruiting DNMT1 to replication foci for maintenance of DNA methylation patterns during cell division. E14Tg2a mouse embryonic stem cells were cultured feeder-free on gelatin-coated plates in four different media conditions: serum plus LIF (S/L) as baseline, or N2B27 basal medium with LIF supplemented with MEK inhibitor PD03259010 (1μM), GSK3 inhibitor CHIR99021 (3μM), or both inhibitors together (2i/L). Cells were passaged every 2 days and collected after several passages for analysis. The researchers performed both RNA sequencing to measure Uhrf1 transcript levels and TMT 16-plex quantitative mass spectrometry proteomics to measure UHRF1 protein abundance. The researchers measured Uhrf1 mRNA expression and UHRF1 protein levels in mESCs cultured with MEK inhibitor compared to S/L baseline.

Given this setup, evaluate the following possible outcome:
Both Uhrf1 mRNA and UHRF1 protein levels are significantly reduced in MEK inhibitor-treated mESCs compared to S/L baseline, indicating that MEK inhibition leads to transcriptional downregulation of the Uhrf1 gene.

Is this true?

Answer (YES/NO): NO